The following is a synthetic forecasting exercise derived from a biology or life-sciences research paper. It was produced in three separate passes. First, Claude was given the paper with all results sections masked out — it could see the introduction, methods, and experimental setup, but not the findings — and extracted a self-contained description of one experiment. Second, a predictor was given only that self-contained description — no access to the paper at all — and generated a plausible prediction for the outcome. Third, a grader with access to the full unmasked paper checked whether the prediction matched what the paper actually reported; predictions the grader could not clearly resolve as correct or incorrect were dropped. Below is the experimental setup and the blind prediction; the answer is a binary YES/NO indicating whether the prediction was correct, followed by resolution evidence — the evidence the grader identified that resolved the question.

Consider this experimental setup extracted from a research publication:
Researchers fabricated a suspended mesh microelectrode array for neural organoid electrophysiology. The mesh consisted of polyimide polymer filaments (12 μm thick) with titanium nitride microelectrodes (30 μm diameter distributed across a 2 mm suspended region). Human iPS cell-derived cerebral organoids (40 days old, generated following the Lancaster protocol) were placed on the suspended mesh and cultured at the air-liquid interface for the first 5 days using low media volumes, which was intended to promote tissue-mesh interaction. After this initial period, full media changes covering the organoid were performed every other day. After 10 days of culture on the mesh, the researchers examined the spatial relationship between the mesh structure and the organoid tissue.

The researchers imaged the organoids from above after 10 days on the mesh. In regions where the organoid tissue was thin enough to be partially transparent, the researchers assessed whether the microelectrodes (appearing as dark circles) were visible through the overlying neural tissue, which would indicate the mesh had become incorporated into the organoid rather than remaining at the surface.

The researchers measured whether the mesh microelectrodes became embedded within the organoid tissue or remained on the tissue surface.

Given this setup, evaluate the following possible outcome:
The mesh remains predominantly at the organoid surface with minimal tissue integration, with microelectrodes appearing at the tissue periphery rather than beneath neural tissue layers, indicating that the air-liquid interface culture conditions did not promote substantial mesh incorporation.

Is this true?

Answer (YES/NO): NO